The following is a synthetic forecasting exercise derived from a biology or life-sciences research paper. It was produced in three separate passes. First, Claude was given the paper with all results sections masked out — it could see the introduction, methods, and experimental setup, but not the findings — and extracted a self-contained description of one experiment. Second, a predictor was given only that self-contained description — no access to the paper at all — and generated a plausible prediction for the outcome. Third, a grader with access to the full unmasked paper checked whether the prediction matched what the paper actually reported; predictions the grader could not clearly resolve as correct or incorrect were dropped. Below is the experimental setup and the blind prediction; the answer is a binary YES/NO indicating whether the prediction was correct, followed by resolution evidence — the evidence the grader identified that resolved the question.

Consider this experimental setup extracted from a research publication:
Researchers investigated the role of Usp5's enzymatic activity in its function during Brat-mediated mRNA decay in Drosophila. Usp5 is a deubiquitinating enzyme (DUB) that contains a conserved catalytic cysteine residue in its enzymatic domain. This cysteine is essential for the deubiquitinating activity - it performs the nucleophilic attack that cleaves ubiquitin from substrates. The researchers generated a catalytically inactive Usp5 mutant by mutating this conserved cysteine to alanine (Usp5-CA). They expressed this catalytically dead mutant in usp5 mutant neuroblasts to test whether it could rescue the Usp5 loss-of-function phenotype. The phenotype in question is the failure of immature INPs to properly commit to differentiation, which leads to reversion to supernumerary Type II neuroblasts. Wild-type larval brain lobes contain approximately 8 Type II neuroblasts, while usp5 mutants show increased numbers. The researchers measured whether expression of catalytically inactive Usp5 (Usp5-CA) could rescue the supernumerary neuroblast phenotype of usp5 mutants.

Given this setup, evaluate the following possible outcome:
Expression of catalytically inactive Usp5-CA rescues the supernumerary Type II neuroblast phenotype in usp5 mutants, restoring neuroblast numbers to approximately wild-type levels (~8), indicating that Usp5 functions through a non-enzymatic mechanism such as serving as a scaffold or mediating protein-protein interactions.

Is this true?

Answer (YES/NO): NO